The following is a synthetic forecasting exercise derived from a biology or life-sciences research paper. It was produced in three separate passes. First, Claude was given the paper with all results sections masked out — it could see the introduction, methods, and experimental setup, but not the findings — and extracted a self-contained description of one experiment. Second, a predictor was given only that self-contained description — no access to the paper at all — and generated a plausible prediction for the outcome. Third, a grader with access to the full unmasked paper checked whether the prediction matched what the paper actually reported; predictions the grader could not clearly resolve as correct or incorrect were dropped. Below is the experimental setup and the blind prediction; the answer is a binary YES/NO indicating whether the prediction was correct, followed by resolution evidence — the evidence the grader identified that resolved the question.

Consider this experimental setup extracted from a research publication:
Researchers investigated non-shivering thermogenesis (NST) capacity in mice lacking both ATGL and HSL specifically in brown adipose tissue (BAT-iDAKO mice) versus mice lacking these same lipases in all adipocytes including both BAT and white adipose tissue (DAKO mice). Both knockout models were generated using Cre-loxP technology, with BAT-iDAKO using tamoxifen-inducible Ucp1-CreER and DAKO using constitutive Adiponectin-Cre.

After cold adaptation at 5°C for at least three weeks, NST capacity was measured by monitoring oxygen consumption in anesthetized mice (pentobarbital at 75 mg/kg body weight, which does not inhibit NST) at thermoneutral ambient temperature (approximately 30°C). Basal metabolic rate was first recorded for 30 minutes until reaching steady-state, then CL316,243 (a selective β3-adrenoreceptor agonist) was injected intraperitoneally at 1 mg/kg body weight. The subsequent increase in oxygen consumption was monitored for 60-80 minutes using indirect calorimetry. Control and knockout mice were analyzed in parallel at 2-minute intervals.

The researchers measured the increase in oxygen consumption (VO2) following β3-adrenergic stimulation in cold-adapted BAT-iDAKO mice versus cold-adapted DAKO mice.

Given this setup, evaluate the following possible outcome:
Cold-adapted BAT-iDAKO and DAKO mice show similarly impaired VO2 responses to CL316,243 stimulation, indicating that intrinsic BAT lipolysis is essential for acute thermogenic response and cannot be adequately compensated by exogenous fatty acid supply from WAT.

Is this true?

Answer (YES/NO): NO